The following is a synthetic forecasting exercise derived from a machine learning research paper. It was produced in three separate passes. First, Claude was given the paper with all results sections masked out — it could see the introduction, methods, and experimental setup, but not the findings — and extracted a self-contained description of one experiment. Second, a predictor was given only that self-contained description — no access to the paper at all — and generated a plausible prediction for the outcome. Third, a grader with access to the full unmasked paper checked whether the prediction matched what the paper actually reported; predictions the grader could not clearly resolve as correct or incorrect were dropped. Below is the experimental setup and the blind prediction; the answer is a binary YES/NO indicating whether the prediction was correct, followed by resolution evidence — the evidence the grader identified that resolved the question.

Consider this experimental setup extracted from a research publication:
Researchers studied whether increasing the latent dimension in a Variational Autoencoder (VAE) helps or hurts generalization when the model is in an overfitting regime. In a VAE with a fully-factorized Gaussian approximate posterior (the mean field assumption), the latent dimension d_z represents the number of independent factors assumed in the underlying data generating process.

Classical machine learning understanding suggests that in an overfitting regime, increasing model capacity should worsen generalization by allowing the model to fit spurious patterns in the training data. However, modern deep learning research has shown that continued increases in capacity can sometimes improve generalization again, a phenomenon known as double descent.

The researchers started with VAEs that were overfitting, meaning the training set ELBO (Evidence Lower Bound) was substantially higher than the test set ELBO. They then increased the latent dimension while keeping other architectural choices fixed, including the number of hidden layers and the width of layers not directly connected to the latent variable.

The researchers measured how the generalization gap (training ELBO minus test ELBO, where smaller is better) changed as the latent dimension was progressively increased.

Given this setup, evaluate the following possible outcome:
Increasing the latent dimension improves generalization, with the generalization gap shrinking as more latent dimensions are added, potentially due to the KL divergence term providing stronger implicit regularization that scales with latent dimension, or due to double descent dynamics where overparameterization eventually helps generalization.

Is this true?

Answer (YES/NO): YES